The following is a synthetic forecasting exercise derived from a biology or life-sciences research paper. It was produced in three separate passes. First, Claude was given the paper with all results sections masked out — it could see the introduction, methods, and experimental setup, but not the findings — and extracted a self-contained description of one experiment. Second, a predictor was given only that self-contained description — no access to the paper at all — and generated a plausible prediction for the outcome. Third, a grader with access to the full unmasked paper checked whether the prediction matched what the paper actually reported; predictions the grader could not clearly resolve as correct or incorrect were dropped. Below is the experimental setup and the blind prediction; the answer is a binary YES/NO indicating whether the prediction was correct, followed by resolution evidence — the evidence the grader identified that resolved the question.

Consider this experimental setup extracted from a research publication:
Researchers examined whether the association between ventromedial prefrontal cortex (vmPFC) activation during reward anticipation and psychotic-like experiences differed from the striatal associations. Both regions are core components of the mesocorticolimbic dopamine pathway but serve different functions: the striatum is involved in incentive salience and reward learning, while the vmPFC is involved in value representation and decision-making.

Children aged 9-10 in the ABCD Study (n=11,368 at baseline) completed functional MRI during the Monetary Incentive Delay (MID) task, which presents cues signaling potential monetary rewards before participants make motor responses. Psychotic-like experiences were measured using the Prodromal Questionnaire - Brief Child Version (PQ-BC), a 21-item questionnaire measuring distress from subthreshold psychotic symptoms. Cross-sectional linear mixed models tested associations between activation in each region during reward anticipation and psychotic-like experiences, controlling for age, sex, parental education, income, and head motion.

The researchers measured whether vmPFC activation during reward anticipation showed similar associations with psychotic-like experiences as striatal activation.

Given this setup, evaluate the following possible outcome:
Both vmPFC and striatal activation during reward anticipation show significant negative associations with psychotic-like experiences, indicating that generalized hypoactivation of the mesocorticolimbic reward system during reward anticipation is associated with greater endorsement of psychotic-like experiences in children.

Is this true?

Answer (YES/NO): NO